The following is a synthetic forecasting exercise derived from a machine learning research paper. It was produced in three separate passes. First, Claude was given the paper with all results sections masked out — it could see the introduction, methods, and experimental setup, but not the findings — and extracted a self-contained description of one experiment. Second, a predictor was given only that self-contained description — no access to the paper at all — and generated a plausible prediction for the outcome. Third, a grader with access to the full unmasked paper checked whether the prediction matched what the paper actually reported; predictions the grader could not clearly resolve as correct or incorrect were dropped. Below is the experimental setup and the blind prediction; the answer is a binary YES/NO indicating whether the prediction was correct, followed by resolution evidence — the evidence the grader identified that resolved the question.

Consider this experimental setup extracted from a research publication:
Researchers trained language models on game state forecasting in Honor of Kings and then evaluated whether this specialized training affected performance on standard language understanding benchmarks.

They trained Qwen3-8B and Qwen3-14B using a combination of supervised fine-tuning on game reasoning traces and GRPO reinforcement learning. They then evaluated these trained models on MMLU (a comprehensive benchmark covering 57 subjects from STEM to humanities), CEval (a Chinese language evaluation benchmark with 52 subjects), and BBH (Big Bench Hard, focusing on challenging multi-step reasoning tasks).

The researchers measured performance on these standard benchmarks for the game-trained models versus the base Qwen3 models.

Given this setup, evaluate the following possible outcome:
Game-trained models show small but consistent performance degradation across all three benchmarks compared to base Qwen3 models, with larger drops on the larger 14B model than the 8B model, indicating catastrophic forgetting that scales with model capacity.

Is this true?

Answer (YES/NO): NO